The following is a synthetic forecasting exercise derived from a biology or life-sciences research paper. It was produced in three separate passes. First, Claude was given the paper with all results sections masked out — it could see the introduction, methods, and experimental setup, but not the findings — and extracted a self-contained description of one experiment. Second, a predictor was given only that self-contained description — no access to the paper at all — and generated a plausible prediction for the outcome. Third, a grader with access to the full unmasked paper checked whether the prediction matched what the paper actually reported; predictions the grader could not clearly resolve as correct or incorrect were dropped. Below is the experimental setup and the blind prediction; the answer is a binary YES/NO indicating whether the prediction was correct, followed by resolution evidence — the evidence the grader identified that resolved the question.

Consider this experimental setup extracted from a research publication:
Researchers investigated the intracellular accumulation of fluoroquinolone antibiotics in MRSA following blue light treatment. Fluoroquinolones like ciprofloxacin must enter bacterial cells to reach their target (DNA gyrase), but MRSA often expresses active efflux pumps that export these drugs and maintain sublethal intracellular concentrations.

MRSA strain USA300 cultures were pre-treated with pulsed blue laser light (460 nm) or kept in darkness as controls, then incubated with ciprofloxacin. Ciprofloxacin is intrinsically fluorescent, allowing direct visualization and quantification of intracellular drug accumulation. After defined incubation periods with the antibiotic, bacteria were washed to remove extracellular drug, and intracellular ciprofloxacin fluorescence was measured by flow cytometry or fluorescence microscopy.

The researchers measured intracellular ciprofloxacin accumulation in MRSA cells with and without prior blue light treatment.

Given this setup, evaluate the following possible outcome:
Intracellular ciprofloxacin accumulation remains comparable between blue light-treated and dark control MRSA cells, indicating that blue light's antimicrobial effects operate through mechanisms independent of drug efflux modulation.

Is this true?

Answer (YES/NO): NO